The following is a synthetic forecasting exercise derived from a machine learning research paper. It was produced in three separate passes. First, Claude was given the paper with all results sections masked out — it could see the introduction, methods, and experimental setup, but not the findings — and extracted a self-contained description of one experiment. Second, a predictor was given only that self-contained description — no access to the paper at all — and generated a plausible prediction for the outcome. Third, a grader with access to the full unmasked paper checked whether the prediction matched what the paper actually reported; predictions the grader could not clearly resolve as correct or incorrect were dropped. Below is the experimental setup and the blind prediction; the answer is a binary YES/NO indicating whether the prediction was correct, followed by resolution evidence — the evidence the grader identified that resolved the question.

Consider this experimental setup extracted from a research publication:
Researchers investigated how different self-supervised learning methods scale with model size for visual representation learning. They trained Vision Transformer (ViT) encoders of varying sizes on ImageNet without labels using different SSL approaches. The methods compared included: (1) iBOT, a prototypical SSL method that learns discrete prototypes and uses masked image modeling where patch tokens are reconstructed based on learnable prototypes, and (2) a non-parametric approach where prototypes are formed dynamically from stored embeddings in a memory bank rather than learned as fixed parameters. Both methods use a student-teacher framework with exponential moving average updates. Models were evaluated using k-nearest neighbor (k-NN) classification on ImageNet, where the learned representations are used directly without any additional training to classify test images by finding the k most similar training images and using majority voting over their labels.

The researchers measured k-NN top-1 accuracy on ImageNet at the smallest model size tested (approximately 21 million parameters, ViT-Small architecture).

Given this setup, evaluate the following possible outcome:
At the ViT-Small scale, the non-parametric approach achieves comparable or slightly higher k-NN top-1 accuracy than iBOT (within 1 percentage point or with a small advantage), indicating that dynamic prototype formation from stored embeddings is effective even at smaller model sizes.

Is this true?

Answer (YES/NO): YES